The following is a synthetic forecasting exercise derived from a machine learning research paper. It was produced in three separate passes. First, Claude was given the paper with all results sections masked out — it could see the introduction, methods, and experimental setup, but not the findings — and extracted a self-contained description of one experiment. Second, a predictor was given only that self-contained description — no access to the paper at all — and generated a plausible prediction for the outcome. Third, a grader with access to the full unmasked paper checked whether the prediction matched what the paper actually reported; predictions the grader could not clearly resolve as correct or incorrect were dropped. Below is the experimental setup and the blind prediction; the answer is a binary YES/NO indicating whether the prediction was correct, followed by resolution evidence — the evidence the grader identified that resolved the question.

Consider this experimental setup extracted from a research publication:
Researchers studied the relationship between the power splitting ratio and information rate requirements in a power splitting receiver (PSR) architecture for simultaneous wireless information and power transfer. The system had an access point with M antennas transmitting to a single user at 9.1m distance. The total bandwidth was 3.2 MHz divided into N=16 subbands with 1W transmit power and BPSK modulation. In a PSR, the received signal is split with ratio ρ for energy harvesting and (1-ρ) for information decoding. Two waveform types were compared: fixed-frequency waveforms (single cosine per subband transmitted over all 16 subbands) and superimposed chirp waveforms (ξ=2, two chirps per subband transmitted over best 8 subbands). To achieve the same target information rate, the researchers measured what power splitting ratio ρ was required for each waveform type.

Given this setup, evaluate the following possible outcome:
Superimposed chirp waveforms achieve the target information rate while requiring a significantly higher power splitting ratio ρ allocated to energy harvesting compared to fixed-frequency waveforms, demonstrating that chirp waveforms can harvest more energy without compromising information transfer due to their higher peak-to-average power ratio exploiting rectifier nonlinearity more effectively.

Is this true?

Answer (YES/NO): NO